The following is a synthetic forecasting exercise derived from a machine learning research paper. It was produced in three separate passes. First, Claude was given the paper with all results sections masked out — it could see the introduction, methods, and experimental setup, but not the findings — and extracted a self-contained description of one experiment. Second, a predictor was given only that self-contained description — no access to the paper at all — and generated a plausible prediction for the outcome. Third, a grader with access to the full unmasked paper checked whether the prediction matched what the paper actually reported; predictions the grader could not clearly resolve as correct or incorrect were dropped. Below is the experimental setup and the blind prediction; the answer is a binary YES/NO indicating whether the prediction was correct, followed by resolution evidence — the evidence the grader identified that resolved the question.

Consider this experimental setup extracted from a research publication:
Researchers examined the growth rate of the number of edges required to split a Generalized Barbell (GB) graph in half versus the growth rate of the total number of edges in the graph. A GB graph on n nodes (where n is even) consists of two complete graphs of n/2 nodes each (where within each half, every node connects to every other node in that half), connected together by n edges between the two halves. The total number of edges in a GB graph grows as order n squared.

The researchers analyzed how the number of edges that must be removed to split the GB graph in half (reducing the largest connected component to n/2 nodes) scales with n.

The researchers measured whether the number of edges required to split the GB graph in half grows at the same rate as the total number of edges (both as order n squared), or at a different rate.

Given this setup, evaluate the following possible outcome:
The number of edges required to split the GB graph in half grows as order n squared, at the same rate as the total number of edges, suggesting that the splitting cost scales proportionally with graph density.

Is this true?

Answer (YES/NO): NO